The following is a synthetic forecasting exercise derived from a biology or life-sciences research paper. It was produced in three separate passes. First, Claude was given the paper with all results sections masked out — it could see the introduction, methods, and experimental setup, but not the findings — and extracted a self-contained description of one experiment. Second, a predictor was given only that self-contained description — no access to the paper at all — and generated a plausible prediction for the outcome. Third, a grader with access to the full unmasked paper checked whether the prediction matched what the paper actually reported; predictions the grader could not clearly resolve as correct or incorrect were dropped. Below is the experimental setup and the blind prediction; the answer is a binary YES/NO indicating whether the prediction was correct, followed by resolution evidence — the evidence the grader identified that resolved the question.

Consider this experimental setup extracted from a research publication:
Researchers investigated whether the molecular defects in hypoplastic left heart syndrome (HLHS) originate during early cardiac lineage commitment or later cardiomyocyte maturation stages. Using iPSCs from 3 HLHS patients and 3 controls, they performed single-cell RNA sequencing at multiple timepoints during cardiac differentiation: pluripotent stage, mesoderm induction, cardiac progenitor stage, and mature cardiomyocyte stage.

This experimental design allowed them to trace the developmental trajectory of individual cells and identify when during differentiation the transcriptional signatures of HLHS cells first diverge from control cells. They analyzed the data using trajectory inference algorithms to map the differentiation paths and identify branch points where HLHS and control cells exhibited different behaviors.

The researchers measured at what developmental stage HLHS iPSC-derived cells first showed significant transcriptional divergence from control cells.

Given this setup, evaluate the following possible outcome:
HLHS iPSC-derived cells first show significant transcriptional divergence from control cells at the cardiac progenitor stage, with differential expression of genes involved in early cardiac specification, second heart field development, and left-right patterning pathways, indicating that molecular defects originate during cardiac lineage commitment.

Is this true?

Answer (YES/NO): NO